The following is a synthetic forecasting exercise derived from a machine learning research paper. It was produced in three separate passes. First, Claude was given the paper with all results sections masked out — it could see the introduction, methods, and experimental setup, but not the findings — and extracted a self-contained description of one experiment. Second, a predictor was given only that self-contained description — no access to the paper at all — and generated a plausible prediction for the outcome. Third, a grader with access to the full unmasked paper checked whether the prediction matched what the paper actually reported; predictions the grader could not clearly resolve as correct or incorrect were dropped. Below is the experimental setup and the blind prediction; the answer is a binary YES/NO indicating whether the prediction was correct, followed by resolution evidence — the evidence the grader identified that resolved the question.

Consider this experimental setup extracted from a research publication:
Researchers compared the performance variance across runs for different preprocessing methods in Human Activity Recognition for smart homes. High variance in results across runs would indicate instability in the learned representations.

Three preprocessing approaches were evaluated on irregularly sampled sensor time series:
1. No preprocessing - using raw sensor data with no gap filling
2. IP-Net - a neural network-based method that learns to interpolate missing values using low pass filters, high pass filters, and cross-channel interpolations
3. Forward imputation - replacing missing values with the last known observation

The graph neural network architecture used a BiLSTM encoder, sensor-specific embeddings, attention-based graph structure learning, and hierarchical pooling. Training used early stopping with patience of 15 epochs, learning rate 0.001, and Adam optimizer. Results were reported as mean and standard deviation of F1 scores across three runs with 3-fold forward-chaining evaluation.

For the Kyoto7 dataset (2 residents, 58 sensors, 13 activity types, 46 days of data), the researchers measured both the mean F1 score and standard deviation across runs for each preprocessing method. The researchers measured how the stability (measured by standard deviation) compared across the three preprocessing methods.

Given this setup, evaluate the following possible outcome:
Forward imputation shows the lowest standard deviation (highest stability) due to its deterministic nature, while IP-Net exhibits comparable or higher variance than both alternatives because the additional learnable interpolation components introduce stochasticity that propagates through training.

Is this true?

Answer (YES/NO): NO